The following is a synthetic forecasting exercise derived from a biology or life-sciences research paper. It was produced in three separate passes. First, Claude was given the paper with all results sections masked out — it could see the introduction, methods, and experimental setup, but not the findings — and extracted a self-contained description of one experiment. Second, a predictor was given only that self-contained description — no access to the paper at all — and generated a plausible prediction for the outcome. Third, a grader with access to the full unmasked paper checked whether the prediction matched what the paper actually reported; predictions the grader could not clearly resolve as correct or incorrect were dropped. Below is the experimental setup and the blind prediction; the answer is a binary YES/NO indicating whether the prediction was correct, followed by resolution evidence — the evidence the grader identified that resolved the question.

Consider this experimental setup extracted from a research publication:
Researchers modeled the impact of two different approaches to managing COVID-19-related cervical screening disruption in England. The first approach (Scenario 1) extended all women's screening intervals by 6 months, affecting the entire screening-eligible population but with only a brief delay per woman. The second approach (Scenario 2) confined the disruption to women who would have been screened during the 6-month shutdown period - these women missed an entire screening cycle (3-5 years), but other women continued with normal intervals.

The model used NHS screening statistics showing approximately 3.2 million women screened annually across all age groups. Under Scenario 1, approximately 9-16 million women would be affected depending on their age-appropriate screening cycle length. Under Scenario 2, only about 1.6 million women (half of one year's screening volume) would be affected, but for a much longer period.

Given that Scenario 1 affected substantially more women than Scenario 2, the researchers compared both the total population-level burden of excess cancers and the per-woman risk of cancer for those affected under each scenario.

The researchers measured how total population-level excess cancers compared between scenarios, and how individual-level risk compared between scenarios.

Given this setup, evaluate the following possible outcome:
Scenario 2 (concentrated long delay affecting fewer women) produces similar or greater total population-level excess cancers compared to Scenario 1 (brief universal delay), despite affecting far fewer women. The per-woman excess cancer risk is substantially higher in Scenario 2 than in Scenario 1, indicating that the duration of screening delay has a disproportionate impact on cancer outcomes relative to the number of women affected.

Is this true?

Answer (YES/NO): YES